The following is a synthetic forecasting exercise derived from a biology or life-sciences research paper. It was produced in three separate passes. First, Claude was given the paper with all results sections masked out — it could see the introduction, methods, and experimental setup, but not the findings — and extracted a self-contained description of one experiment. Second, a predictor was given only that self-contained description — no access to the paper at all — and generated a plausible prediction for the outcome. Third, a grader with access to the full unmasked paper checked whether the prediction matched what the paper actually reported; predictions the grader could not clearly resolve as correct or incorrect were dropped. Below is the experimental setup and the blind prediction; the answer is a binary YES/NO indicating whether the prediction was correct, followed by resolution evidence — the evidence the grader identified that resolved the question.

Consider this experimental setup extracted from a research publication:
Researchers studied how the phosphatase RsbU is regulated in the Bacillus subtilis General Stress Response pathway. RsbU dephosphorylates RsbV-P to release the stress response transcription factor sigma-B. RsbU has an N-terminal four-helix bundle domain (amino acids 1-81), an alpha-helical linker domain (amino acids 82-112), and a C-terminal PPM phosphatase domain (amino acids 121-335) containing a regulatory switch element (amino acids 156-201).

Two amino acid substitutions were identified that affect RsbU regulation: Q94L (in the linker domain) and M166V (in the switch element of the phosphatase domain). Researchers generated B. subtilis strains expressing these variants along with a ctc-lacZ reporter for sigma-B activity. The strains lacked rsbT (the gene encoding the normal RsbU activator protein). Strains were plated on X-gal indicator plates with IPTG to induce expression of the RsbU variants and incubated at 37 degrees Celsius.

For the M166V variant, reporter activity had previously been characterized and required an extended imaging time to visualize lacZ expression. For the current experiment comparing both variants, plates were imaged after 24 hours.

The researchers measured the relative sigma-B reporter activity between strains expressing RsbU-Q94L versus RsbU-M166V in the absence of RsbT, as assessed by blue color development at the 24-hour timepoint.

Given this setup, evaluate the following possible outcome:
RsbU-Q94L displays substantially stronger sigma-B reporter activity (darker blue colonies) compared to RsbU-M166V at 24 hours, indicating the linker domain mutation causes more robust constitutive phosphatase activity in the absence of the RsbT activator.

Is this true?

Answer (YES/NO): YES